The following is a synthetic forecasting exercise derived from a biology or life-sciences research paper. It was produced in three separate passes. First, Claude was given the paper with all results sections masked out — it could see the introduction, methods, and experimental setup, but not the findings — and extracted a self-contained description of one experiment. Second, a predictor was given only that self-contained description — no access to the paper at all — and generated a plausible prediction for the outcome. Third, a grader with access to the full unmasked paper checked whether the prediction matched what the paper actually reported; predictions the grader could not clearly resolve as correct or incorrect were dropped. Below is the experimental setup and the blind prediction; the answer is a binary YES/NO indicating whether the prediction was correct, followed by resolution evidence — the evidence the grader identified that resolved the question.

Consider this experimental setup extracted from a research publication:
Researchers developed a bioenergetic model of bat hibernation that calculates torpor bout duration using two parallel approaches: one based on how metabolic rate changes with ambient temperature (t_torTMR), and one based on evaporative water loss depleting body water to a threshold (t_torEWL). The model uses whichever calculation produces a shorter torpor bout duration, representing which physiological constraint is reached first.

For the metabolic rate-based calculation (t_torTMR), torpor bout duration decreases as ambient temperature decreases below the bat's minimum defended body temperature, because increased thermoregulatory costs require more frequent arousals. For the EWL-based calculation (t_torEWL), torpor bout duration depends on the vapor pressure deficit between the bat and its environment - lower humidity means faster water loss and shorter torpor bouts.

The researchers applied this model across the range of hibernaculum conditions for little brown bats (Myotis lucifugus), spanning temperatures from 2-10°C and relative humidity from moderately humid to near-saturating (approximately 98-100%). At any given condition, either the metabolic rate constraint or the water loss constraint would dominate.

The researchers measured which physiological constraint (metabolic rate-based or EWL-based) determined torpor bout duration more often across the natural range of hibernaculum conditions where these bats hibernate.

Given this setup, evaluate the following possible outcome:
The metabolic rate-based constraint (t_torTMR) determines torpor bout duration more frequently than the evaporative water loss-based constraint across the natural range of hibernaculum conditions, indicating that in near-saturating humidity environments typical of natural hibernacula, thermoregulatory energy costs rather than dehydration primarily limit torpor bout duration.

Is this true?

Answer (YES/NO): NO